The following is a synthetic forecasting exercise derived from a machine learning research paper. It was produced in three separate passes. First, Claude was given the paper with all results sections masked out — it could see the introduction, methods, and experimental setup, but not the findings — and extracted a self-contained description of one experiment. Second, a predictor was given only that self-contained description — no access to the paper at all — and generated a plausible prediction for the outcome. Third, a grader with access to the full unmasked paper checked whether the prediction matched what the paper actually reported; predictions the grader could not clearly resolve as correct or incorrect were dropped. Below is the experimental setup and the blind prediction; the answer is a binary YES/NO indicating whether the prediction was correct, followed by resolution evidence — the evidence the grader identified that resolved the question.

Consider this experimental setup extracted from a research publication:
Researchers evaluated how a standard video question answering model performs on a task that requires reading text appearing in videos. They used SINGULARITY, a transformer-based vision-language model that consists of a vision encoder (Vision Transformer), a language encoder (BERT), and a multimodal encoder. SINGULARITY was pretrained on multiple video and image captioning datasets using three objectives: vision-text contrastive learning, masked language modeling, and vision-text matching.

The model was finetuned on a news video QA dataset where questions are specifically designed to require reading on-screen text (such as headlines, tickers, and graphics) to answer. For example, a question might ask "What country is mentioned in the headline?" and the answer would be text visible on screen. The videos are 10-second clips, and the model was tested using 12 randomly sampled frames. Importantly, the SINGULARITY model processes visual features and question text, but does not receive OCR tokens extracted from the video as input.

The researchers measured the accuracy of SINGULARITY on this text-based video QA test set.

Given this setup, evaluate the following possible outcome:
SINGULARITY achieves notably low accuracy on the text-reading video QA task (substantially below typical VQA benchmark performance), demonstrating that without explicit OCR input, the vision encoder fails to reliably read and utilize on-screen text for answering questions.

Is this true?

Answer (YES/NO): YES